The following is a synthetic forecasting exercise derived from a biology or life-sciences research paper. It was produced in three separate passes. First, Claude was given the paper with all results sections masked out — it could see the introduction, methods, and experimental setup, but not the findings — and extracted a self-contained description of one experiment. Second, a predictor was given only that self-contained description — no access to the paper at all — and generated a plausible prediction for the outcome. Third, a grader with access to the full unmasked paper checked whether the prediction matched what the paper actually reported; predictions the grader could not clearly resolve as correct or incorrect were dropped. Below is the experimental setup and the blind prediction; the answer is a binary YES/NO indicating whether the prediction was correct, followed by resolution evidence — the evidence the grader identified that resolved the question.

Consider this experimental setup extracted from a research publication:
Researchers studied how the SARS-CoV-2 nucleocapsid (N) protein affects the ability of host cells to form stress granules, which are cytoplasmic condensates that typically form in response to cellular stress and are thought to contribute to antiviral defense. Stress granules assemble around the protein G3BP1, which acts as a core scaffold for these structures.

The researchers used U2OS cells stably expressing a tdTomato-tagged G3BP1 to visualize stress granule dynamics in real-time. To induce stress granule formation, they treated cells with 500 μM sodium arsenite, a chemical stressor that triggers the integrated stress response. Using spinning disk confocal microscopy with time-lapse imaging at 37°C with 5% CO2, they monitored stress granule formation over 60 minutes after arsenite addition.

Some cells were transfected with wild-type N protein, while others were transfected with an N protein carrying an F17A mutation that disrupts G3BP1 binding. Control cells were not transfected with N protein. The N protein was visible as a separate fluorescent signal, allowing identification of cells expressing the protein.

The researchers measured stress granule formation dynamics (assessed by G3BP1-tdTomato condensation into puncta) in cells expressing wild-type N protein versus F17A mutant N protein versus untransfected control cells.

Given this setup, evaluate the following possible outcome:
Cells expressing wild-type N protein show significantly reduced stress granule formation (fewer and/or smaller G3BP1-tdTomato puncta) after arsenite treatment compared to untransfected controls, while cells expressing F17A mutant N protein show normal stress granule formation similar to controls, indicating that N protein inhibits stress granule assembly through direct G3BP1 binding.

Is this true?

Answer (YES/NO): YES